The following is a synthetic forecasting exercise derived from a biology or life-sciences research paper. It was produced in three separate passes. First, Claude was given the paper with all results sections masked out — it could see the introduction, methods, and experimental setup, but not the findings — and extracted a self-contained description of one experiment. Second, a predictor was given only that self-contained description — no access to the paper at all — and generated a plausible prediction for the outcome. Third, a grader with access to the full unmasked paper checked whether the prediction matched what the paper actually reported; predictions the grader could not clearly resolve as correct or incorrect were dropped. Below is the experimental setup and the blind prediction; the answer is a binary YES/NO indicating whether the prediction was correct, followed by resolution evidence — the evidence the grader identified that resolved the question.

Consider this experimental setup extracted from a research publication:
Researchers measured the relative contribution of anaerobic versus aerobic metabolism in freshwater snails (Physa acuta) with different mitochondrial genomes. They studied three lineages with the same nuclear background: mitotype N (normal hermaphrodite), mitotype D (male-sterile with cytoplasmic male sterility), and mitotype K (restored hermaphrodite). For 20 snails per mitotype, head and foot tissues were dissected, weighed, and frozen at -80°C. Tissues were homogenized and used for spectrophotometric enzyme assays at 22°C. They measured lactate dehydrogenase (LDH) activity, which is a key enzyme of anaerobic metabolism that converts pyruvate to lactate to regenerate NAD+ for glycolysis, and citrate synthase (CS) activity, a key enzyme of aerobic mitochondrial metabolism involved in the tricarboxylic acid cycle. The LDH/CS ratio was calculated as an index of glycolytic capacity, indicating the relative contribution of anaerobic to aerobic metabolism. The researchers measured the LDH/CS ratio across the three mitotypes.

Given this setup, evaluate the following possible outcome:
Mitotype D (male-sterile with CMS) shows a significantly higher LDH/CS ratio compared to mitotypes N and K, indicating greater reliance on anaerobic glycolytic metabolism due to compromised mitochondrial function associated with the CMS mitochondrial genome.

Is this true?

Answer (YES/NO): NO